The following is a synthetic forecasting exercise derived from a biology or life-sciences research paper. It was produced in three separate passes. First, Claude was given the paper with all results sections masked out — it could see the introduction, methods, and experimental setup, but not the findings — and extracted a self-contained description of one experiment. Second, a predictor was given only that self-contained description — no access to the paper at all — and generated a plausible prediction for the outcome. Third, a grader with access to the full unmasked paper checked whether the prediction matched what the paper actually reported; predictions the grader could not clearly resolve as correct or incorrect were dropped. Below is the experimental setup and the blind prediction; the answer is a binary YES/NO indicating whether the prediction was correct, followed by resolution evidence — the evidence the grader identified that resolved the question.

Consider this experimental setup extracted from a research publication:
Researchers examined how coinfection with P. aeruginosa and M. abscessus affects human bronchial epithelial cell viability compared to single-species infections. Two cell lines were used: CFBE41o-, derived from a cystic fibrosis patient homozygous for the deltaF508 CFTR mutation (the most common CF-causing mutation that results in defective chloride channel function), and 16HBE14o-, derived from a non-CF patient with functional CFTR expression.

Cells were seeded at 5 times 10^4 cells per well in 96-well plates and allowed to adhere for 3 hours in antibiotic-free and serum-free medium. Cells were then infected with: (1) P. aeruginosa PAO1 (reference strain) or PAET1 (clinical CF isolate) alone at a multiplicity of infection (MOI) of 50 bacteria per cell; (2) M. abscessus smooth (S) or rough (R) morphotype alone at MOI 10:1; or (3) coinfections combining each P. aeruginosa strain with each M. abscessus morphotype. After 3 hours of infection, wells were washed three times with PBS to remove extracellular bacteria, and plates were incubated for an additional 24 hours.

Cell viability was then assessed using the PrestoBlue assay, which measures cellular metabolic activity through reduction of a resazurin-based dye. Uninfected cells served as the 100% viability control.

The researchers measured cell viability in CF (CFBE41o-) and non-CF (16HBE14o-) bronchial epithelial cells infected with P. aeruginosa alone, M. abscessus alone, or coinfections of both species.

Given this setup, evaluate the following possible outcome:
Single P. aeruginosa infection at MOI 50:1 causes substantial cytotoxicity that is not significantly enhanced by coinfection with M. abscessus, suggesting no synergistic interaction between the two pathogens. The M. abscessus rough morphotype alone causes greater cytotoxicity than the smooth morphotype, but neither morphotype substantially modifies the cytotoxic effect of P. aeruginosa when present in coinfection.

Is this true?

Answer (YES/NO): NO